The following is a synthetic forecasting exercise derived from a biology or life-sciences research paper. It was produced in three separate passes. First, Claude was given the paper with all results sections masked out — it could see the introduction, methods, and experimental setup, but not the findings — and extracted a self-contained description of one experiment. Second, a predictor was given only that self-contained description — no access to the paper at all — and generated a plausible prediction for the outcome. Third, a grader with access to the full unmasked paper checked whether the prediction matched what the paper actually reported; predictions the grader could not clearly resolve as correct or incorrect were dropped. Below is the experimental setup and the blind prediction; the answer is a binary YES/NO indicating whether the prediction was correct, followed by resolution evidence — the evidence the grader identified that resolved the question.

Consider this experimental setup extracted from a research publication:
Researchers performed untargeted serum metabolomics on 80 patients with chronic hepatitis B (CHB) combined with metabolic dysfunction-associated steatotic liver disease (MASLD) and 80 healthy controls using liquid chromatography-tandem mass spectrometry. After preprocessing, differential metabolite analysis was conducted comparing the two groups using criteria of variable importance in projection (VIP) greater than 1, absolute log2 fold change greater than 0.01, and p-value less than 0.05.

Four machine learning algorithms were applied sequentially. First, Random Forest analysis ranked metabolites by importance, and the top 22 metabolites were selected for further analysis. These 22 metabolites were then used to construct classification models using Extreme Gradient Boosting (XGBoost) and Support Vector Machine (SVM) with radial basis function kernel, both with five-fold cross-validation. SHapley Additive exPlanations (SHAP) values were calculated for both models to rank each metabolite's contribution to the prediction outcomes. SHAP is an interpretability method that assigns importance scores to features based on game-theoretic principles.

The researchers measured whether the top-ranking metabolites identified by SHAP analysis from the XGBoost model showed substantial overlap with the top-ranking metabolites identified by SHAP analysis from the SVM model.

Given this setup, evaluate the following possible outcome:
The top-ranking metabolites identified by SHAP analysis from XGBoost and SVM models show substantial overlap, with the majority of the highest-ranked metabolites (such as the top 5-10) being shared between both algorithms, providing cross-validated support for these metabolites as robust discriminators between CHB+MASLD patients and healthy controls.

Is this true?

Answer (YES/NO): YES